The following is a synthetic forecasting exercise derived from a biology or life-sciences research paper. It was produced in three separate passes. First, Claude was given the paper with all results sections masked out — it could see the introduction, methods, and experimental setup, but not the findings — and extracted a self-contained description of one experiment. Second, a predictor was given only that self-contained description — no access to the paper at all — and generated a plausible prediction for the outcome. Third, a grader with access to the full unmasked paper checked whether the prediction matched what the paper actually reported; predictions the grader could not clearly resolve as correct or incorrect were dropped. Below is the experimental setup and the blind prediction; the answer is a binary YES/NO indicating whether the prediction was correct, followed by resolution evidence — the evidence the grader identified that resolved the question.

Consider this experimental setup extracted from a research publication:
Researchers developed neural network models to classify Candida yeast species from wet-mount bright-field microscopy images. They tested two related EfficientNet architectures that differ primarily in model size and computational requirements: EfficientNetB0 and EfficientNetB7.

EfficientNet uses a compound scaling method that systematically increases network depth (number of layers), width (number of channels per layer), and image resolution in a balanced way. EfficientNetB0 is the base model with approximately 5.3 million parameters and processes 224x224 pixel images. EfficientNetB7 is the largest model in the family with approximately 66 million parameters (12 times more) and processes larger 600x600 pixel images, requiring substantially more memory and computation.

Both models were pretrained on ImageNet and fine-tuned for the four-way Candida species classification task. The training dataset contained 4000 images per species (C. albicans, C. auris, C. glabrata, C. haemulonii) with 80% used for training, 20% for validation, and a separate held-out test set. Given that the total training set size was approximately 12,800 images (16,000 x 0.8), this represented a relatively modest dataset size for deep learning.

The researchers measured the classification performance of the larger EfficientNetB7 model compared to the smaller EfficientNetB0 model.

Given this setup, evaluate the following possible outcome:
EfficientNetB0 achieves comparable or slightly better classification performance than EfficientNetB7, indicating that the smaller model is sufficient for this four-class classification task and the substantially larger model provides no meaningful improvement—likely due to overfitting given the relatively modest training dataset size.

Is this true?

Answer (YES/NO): NO